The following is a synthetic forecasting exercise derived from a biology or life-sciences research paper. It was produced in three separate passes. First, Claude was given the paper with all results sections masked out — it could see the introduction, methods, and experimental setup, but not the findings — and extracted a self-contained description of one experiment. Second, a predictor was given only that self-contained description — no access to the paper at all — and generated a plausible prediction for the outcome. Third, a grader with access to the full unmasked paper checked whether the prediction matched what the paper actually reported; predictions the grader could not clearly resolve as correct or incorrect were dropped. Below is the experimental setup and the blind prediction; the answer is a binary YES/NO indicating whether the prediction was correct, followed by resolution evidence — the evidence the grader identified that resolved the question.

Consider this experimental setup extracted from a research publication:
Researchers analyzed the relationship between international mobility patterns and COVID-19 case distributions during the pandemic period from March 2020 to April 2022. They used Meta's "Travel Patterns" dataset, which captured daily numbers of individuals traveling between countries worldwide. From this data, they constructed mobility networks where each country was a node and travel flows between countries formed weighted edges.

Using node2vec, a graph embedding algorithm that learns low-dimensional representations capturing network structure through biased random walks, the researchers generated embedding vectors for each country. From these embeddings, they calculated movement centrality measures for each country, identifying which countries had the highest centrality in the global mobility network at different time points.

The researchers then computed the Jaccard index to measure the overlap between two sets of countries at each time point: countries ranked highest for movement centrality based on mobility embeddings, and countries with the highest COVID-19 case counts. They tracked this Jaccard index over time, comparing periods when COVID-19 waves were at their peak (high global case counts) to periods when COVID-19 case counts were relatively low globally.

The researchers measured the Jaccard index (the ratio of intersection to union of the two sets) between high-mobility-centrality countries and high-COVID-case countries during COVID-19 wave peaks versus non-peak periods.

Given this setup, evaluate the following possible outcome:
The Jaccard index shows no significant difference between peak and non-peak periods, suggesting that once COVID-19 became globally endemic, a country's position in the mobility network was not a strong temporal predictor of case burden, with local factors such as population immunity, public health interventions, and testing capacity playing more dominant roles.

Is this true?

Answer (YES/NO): NO